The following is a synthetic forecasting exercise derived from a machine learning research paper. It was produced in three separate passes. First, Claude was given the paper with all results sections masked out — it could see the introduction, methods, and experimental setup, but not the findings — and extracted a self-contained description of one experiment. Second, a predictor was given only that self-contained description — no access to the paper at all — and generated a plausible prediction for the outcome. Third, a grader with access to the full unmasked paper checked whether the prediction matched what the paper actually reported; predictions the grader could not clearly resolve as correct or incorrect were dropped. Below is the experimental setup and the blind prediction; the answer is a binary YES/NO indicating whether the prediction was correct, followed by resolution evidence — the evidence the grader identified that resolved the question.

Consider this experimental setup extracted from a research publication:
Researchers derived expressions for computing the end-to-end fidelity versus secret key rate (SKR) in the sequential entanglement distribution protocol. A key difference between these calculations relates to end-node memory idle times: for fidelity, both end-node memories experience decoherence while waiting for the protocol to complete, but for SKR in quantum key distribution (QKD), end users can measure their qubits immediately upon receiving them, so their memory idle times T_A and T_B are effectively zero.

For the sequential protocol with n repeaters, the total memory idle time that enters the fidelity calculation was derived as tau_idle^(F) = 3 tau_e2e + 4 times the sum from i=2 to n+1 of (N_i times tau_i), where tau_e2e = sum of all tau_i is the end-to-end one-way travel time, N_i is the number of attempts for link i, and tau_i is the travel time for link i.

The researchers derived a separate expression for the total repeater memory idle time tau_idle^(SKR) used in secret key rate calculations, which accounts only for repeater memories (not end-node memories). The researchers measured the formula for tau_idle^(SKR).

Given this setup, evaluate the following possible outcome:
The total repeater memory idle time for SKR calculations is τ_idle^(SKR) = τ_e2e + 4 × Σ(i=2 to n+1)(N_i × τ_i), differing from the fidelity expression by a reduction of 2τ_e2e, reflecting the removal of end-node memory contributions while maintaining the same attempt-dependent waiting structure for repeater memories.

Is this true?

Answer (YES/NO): NO